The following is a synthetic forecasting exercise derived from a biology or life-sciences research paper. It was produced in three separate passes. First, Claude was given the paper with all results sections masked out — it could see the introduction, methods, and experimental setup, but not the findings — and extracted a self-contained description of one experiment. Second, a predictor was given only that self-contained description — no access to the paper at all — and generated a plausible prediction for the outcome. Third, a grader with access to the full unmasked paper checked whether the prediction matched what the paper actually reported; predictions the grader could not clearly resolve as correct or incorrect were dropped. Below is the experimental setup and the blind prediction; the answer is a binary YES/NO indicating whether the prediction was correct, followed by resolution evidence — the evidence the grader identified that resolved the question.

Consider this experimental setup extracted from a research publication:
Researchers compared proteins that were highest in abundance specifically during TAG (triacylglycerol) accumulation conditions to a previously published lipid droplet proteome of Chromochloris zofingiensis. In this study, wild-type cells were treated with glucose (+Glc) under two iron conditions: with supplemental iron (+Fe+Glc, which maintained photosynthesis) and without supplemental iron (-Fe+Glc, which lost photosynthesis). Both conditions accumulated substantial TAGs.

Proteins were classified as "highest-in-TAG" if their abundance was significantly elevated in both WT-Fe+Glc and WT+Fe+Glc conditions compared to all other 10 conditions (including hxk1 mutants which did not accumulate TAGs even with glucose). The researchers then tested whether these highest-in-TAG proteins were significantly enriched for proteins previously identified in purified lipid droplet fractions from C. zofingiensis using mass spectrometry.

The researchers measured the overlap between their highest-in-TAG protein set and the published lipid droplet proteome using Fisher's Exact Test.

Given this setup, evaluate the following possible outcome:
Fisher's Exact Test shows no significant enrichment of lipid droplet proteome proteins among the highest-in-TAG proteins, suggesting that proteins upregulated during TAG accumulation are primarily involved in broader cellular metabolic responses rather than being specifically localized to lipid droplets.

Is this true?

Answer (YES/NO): NO